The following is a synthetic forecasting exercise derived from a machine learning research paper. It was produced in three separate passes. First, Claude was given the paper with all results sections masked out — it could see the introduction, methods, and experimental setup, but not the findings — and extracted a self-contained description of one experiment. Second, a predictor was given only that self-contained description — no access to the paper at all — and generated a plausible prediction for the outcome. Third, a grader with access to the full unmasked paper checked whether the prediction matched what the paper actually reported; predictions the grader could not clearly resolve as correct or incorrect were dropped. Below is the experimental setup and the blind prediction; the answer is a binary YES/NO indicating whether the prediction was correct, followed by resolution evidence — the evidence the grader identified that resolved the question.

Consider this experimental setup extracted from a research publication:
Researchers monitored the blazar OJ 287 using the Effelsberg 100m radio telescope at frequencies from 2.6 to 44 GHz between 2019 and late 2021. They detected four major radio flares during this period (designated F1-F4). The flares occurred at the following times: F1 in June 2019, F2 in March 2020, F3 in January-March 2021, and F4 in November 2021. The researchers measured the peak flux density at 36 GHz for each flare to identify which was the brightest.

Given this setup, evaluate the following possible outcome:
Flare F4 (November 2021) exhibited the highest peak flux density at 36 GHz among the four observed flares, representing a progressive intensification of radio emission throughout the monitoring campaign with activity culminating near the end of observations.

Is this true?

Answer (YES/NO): YES